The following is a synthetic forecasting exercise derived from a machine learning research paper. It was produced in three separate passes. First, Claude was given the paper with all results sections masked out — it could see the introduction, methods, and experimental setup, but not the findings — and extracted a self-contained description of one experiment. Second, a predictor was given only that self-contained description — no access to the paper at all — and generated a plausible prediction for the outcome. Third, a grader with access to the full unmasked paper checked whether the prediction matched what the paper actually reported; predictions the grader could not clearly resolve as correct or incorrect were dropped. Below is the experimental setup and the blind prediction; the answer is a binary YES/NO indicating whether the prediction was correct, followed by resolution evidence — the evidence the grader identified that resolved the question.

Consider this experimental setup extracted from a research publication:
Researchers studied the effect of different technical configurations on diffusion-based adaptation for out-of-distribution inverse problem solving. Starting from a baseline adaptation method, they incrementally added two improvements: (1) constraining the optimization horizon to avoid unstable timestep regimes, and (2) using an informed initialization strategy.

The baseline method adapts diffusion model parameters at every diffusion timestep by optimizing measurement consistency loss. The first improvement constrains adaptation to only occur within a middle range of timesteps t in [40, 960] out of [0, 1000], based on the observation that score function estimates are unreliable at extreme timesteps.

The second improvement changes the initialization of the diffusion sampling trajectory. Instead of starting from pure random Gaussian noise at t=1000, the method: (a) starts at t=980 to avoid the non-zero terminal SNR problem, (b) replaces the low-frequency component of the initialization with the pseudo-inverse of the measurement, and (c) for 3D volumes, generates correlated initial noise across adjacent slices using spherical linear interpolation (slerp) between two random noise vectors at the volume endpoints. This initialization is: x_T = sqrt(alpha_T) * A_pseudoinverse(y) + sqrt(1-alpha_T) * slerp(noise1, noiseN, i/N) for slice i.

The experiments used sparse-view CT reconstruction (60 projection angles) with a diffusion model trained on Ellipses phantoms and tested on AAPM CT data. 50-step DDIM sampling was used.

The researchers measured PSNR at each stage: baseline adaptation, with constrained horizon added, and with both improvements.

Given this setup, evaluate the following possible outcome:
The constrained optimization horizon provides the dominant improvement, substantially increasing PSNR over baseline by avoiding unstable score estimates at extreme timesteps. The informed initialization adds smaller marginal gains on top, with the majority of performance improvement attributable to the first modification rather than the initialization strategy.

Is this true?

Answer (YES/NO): NO